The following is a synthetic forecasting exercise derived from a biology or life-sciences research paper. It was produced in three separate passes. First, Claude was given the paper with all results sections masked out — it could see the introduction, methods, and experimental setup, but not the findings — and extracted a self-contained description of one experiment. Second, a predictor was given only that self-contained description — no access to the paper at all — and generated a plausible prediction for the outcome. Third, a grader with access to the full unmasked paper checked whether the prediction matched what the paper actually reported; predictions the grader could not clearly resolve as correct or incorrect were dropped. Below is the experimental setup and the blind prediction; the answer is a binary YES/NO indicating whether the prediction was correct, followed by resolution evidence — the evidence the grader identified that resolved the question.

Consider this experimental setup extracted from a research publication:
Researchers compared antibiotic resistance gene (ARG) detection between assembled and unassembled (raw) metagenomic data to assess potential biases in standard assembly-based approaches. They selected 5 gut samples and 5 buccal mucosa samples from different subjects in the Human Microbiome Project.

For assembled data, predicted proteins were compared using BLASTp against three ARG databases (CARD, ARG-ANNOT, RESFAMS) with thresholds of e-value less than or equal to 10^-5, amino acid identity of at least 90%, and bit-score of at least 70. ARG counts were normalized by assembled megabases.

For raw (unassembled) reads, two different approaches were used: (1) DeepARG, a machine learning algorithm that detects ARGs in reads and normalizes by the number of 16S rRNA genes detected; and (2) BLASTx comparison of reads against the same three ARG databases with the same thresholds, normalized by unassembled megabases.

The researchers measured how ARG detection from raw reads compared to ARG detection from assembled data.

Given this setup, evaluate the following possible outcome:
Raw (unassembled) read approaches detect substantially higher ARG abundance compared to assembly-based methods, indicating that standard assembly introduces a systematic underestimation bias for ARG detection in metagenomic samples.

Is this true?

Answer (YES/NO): NO